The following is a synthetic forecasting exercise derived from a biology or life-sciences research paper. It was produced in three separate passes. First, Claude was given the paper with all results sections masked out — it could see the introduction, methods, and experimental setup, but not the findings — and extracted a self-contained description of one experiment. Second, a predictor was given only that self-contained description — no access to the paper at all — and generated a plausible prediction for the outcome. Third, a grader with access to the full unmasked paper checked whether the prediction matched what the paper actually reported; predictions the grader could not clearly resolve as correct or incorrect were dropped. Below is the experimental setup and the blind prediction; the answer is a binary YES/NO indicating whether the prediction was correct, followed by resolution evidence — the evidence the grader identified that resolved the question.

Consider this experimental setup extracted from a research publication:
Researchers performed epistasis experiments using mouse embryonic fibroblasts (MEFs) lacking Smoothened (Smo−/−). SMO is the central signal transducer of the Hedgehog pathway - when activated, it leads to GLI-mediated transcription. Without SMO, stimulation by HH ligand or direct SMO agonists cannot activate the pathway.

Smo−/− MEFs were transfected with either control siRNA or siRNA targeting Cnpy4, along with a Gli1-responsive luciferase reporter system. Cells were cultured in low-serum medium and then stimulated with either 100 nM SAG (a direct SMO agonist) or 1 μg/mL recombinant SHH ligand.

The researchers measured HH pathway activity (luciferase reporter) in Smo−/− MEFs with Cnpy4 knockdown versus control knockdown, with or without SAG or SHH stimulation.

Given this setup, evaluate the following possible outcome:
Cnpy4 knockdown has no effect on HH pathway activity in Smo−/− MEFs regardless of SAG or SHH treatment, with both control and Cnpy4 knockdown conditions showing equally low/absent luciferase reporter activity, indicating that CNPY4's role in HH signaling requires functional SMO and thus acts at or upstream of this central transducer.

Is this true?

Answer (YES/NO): NO